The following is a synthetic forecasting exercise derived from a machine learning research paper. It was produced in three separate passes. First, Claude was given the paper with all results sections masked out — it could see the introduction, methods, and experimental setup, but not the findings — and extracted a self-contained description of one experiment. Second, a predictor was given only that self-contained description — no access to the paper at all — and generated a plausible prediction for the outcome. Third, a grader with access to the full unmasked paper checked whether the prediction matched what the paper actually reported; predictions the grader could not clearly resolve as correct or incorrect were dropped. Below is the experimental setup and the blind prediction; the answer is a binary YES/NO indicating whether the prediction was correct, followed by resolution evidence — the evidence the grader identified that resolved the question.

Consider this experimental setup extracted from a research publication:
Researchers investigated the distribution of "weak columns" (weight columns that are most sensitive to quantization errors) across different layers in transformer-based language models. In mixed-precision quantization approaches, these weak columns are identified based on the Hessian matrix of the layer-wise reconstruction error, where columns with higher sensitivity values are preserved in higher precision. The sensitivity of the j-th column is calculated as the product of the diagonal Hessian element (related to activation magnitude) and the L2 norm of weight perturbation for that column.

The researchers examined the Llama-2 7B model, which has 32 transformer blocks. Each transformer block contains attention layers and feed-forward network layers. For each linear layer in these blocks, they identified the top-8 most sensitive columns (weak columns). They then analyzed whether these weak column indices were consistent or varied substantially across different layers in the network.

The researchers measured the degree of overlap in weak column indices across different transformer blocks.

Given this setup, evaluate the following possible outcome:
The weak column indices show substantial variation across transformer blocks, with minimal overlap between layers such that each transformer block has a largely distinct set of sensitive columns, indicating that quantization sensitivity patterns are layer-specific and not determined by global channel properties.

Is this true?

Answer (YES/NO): NO